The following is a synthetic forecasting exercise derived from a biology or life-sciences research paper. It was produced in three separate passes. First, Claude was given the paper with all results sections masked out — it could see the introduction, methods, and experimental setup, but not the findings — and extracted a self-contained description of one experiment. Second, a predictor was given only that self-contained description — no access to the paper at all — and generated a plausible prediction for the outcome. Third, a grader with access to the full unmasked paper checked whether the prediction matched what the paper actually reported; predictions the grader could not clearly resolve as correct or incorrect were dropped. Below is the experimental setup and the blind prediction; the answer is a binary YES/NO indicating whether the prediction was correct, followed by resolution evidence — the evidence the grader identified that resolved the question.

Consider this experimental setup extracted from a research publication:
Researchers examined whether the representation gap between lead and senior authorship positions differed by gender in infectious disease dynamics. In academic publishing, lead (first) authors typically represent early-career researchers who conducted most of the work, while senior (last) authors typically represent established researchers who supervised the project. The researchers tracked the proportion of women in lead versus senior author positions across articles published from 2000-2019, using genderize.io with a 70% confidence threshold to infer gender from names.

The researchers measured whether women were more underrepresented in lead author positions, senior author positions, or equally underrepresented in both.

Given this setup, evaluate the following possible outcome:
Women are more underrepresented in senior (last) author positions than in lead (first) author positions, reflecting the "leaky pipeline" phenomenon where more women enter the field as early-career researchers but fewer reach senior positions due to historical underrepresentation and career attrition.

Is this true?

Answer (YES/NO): YES